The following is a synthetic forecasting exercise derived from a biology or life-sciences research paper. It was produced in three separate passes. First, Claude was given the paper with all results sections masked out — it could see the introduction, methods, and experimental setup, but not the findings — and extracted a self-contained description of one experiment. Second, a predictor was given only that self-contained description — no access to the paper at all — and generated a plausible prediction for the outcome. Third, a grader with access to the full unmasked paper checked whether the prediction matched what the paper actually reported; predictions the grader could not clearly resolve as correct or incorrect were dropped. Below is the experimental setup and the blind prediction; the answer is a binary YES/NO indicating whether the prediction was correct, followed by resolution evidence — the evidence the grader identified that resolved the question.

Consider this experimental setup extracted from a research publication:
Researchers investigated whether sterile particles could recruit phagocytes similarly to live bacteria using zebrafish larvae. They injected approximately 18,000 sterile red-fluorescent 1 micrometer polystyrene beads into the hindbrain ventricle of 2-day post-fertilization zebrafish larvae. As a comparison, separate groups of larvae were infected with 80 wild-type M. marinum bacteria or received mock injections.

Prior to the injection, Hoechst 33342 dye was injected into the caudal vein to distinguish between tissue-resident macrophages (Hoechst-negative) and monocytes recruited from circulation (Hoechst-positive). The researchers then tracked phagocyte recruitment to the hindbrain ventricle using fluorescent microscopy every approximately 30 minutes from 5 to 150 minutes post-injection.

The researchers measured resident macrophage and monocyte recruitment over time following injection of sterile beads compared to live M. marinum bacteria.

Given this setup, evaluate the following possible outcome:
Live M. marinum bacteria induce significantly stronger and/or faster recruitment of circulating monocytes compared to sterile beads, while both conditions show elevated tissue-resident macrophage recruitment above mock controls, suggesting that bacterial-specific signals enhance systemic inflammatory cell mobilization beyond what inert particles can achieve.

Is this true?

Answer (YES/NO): NO